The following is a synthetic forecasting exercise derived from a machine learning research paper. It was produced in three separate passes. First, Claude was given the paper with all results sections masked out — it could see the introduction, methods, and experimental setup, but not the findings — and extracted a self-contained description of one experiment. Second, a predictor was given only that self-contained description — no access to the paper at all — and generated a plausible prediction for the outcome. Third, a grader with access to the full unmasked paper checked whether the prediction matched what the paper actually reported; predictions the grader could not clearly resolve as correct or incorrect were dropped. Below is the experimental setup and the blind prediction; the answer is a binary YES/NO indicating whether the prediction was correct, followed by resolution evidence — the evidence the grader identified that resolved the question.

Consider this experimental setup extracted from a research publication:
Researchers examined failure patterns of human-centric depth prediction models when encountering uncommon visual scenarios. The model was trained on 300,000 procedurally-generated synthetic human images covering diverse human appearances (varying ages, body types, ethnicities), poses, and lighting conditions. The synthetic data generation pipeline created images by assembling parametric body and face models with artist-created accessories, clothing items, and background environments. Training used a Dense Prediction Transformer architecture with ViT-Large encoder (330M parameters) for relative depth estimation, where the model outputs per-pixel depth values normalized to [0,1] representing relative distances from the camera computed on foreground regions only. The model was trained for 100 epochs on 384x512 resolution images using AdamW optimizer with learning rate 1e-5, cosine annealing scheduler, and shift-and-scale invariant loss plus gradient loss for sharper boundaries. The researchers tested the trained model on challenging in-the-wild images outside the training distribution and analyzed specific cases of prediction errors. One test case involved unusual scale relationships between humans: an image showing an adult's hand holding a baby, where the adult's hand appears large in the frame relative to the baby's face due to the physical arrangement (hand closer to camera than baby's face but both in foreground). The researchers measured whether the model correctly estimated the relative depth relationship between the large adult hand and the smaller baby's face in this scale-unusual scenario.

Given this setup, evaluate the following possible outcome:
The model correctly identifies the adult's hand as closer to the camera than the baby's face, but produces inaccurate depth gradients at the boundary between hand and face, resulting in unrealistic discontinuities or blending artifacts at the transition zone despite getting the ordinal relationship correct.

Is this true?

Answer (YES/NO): NO